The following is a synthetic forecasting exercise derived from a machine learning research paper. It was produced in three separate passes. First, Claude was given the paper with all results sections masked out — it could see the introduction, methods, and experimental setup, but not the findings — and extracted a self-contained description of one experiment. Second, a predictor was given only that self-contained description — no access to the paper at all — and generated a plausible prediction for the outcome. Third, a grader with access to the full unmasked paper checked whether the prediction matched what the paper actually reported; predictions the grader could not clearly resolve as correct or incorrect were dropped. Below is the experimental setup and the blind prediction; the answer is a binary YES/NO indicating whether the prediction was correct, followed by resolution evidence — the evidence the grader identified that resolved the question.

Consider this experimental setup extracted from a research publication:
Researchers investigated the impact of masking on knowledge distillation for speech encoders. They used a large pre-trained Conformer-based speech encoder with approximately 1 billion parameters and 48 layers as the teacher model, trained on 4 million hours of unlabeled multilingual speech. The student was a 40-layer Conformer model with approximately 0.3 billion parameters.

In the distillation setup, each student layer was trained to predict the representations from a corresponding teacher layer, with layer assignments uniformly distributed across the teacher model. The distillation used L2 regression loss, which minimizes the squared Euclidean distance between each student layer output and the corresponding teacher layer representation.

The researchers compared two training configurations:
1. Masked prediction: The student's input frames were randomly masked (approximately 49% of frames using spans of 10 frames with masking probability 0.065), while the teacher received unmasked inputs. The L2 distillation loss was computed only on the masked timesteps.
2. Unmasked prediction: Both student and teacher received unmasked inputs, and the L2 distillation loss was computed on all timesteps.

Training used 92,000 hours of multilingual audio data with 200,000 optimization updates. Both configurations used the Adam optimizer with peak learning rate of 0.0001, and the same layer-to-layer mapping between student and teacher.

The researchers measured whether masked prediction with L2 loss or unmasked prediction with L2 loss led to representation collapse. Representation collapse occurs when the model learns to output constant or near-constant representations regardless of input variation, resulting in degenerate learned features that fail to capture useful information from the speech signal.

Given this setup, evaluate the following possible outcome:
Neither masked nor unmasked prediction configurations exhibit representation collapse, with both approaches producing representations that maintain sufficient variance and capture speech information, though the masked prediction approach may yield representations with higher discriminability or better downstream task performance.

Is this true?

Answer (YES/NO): NO